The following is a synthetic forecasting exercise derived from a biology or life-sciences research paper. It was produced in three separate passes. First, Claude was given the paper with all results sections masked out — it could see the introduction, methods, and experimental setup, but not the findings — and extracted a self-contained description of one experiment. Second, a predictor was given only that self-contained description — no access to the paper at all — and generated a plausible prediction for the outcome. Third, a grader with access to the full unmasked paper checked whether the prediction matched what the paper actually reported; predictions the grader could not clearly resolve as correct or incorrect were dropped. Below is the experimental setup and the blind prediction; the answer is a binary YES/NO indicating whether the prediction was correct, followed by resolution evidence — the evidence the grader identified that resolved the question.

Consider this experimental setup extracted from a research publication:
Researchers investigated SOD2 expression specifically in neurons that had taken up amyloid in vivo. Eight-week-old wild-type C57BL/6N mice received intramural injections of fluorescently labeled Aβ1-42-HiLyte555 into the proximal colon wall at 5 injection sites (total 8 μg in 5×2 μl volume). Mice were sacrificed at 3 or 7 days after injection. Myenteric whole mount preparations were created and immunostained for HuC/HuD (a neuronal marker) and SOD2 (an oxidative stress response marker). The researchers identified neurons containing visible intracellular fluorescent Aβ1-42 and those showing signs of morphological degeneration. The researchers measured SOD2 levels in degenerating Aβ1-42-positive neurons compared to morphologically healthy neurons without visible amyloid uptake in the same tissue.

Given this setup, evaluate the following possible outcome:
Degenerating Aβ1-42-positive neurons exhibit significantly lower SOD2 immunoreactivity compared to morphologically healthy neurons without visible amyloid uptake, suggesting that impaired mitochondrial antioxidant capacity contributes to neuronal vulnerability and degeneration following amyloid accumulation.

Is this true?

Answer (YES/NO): NO